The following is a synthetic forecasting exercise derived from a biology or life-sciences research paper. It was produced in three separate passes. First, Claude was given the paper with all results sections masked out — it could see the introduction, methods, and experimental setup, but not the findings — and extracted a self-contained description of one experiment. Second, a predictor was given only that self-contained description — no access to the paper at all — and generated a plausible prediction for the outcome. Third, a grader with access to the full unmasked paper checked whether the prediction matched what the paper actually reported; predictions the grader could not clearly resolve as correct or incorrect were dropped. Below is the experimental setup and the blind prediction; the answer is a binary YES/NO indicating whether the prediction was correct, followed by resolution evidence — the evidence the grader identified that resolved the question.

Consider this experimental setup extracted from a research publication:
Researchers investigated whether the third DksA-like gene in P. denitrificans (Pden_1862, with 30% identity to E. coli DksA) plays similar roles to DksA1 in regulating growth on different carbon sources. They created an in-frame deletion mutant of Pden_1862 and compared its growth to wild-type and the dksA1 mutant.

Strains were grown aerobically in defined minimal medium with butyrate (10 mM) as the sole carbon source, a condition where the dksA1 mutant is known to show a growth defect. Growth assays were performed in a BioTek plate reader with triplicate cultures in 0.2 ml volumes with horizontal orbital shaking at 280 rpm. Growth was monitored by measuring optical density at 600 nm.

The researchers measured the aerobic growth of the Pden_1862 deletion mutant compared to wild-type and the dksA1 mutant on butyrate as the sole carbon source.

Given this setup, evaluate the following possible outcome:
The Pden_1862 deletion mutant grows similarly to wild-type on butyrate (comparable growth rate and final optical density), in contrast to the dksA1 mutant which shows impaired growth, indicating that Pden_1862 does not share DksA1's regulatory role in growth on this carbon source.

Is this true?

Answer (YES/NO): YES